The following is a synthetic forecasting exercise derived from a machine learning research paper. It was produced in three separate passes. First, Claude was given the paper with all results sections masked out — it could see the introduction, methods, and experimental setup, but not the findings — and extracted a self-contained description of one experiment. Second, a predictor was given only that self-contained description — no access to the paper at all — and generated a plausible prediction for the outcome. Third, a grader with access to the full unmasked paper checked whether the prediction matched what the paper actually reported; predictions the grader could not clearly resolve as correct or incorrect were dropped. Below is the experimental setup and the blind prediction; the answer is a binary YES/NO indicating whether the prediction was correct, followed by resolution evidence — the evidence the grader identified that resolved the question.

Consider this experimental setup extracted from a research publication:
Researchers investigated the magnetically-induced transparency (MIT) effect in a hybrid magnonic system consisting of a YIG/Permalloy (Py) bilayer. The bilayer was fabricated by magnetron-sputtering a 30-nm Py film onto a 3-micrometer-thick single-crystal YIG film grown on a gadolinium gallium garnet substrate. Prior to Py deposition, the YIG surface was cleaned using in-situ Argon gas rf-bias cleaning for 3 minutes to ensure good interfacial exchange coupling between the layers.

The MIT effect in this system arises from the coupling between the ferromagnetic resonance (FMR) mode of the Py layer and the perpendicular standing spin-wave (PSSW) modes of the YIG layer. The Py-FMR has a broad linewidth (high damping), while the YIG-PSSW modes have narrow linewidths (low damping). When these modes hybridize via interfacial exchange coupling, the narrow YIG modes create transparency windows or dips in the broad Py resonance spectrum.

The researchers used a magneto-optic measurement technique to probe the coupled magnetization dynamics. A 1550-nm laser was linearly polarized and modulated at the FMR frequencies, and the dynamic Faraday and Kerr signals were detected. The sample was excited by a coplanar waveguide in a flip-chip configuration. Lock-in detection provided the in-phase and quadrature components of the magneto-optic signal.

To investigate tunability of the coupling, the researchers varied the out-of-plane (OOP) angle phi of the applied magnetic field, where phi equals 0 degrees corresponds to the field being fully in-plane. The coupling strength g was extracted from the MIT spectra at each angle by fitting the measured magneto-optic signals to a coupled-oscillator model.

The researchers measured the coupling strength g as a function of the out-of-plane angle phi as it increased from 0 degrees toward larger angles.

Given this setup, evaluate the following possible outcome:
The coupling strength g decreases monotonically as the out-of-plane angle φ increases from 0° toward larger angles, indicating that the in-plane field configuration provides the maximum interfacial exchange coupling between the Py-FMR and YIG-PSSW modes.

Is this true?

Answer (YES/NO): NO